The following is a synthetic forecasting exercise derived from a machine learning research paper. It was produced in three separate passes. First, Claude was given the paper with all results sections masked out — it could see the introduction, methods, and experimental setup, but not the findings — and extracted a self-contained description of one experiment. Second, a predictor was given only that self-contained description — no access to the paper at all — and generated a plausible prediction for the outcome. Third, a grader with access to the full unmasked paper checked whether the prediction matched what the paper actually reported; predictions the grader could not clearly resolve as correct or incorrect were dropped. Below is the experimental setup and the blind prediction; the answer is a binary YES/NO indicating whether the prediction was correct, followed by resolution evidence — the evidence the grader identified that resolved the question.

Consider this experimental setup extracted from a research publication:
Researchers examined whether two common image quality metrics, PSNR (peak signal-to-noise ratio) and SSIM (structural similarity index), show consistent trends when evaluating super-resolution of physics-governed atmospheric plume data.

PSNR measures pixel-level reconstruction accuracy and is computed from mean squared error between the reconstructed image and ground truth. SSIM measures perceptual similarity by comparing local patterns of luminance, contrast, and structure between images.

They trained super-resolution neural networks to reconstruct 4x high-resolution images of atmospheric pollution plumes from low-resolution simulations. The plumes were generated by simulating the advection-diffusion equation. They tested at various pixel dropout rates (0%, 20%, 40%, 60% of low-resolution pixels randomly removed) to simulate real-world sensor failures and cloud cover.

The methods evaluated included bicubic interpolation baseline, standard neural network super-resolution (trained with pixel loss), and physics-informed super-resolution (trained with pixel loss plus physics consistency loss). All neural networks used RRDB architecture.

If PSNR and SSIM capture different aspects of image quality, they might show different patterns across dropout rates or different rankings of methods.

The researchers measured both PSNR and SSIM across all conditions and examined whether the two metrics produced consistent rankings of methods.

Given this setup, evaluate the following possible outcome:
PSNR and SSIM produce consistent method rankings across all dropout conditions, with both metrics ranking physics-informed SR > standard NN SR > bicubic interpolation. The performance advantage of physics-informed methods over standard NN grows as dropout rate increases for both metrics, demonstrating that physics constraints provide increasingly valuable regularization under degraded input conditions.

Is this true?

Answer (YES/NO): NO